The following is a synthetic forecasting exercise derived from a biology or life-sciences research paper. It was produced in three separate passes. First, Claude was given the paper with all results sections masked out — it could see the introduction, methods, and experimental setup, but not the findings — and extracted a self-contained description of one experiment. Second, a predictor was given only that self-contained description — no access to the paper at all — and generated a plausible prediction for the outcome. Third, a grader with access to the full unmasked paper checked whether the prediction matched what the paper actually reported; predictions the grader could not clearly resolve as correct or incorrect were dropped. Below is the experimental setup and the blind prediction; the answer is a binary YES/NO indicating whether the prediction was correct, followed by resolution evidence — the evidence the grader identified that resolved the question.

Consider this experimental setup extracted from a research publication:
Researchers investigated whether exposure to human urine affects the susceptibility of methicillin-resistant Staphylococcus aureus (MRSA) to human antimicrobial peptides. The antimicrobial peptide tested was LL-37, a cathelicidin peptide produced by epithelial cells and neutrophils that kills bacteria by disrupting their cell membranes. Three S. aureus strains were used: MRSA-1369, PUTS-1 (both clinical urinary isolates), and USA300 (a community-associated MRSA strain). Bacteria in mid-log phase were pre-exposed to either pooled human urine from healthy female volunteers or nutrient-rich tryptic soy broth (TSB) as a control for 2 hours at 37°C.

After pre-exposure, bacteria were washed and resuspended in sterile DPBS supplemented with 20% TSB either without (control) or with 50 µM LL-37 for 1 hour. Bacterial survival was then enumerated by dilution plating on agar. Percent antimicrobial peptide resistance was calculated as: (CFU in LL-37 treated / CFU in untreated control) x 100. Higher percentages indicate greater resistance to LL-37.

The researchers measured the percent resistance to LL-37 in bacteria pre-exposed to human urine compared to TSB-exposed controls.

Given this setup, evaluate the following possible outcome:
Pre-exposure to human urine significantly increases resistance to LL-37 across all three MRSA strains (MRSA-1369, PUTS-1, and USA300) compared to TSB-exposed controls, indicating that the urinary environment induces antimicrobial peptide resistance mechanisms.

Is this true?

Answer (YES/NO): NO